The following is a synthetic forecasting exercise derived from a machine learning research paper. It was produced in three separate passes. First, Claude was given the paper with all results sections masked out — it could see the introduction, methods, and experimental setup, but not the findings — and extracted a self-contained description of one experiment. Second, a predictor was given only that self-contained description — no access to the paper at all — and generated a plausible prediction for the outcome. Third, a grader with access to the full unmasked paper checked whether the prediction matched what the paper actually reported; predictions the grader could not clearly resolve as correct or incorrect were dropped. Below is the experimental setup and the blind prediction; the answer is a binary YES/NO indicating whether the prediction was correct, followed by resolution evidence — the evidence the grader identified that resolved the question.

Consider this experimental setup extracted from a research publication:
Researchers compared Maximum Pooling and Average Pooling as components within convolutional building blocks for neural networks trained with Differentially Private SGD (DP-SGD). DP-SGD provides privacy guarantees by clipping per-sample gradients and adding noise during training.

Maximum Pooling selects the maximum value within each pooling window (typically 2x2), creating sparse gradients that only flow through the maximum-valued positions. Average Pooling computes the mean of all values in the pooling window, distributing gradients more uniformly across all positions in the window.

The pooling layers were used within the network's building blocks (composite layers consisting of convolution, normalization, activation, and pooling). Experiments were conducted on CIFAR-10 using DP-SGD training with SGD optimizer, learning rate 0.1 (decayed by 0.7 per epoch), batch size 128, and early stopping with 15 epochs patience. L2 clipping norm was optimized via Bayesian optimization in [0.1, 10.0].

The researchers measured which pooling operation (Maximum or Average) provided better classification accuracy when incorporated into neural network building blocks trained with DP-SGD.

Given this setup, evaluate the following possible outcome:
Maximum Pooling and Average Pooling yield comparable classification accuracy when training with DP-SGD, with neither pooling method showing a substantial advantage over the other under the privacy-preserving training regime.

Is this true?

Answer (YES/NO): NO